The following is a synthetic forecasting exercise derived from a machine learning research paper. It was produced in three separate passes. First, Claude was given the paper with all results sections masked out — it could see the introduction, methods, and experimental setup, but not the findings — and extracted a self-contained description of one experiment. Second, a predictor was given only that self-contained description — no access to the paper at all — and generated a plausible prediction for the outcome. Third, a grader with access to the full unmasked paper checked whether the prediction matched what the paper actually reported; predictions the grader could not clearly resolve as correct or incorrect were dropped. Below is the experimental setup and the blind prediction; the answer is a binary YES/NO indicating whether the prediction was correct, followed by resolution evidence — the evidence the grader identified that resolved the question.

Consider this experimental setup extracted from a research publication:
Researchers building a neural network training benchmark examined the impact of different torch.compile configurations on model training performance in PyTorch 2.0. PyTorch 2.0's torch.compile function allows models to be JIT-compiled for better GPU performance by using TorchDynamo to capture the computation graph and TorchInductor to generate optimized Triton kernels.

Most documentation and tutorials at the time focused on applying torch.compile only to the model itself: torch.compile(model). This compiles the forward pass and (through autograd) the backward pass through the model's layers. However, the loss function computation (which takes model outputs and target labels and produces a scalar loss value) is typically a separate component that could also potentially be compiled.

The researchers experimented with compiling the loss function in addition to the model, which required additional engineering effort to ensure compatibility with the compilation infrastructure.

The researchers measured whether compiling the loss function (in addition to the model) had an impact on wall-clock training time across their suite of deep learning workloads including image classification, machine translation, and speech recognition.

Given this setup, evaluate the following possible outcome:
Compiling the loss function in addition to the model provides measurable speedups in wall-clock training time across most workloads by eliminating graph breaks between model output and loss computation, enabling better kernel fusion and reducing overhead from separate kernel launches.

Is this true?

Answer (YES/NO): NO